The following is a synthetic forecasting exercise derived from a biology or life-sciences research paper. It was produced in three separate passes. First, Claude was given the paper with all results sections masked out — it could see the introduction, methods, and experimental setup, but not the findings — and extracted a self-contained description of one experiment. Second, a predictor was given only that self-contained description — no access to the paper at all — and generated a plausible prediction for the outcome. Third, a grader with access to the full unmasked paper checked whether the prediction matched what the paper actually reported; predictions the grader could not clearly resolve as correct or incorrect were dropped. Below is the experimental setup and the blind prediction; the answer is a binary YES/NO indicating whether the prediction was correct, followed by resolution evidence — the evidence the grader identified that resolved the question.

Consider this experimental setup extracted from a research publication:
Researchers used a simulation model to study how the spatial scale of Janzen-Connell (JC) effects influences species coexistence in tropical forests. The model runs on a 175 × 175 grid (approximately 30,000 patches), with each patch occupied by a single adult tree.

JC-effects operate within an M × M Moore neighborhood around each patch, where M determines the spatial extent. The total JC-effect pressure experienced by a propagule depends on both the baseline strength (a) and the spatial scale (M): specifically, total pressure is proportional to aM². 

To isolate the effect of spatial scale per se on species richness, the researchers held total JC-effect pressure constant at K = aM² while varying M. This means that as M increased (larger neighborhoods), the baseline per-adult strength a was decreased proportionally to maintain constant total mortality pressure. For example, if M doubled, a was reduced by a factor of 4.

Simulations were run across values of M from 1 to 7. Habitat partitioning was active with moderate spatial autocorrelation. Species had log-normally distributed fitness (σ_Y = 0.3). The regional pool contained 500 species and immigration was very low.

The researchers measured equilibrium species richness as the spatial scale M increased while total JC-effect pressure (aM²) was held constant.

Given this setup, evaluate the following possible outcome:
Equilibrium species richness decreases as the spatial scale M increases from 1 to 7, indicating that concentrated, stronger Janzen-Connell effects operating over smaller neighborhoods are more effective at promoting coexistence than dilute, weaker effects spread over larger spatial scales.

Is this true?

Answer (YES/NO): NO